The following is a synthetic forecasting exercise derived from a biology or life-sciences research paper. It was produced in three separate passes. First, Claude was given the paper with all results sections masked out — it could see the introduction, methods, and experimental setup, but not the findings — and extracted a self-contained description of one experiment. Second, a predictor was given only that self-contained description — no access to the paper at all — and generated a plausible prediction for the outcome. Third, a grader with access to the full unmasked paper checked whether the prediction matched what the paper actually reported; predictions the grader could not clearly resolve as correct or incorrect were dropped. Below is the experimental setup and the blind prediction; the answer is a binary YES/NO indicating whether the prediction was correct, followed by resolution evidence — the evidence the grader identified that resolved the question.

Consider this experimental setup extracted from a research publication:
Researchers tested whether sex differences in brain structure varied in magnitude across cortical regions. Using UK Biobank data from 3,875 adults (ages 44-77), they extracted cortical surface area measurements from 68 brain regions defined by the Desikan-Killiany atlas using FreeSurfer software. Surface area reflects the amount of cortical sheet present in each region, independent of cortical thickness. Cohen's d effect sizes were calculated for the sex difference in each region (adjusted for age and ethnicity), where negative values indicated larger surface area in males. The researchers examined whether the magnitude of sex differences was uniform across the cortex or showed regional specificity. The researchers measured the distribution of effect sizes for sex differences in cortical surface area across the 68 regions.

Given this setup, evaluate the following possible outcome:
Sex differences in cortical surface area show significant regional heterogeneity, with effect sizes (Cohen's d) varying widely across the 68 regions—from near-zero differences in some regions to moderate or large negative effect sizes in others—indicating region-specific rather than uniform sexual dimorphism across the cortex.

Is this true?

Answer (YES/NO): NO